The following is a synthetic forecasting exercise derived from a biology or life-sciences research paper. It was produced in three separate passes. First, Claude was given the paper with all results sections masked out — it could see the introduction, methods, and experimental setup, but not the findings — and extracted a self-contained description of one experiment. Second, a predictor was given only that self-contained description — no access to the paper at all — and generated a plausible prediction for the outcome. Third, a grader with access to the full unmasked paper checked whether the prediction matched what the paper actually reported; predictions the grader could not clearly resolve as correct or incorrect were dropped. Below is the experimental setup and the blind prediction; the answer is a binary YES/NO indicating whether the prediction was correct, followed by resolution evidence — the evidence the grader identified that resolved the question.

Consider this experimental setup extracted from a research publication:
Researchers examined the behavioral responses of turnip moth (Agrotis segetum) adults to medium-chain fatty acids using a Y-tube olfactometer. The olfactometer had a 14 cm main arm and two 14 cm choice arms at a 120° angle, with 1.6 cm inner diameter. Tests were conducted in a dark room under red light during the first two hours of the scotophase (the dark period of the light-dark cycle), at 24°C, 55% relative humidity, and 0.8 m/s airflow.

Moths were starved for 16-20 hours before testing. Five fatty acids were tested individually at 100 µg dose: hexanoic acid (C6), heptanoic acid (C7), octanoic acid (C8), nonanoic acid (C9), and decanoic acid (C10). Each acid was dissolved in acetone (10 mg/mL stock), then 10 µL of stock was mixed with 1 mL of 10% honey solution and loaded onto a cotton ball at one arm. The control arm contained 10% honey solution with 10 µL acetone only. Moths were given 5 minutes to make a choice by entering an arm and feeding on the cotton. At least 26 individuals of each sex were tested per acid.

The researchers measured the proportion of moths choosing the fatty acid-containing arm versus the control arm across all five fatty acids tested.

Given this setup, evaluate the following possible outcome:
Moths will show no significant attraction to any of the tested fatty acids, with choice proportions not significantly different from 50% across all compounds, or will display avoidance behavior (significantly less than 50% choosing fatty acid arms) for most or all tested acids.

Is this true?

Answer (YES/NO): NO